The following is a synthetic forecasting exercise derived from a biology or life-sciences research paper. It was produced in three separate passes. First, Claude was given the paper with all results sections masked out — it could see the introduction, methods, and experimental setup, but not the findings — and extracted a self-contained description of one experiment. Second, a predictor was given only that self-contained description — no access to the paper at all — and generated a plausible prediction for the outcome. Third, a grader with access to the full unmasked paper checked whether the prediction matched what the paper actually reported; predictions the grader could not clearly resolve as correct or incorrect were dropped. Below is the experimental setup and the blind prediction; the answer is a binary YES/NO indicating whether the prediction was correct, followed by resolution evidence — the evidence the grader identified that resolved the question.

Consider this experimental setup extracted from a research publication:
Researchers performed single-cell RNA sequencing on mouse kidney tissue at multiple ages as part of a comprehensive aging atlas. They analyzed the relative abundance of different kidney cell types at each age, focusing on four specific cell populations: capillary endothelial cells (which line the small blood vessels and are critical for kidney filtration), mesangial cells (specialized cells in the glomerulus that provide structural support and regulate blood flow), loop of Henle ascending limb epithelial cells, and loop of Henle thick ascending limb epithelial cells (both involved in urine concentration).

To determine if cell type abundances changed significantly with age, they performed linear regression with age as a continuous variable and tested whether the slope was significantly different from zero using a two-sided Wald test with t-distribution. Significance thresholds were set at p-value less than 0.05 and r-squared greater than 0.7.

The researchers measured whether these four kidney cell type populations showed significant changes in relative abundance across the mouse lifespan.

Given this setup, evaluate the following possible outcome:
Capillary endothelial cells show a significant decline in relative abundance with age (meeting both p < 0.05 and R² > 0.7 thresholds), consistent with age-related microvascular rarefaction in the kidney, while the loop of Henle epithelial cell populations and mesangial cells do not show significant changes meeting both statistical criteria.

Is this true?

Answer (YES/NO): NO